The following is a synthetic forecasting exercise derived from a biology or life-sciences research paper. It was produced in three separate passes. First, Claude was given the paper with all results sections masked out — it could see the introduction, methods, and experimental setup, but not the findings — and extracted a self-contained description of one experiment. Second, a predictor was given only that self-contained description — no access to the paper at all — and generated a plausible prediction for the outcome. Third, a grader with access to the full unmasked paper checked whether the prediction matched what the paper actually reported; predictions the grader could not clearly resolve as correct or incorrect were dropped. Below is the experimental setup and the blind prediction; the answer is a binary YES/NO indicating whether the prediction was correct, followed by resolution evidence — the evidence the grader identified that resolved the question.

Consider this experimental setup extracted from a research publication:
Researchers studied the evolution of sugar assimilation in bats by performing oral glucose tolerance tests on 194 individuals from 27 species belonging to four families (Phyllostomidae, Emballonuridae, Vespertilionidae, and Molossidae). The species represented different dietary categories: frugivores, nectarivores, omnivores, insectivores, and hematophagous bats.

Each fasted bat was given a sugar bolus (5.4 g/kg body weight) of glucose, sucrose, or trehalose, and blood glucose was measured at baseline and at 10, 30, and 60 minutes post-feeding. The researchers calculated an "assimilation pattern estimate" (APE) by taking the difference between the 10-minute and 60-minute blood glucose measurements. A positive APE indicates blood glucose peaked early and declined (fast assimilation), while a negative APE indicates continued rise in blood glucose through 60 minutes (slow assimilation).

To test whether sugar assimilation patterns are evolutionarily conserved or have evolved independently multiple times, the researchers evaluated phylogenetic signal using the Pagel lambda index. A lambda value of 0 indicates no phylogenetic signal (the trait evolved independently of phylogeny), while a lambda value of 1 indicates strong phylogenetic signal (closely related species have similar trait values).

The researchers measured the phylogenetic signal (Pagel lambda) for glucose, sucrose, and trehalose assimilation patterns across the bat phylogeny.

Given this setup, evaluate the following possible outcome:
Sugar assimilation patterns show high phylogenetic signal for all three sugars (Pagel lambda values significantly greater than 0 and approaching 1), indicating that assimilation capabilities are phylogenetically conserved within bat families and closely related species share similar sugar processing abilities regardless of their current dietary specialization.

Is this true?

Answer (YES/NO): NO